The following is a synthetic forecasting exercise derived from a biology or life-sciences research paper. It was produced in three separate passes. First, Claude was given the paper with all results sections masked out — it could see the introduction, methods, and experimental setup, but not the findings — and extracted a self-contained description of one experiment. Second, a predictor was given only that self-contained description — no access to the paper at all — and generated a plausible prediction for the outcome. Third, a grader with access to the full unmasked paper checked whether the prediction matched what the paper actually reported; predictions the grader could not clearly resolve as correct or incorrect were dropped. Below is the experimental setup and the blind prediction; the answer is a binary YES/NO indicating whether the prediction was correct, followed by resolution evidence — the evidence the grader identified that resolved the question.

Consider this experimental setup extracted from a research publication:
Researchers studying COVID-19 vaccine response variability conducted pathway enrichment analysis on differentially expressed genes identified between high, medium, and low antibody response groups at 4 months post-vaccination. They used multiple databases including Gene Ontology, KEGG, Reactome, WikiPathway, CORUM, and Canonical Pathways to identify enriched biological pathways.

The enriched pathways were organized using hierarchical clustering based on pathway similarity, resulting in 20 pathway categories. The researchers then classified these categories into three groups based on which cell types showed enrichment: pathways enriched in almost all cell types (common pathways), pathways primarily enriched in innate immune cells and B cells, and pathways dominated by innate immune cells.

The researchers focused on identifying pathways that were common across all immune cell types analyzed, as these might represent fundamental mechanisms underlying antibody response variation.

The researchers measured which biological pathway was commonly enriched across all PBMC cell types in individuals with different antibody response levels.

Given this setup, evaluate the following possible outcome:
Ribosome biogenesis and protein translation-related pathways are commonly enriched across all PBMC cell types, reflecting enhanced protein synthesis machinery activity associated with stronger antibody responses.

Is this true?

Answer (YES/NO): NO